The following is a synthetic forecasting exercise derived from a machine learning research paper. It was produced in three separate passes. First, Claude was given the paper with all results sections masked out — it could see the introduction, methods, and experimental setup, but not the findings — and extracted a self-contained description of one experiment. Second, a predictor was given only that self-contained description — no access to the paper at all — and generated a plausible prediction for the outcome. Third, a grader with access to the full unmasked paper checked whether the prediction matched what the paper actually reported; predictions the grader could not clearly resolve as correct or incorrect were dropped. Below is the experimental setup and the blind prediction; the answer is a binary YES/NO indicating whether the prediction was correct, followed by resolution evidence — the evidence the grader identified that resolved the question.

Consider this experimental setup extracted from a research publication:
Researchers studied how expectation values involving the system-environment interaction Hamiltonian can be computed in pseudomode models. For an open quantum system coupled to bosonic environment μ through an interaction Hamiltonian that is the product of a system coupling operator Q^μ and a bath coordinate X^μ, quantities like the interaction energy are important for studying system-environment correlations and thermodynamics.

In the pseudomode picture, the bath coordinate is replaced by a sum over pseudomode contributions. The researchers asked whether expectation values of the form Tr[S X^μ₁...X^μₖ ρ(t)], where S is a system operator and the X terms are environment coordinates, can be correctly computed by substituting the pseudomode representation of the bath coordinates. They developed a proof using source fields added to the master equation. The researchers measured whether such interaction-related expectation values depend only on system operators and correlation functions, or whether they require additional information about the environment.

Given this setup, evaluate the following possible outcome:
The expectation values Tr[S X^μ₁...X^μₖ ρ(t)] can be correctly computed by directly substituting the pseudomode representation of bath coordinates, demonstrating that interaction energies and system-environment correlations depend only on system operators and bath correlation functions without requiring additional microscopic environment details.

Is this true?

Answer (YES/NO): YES